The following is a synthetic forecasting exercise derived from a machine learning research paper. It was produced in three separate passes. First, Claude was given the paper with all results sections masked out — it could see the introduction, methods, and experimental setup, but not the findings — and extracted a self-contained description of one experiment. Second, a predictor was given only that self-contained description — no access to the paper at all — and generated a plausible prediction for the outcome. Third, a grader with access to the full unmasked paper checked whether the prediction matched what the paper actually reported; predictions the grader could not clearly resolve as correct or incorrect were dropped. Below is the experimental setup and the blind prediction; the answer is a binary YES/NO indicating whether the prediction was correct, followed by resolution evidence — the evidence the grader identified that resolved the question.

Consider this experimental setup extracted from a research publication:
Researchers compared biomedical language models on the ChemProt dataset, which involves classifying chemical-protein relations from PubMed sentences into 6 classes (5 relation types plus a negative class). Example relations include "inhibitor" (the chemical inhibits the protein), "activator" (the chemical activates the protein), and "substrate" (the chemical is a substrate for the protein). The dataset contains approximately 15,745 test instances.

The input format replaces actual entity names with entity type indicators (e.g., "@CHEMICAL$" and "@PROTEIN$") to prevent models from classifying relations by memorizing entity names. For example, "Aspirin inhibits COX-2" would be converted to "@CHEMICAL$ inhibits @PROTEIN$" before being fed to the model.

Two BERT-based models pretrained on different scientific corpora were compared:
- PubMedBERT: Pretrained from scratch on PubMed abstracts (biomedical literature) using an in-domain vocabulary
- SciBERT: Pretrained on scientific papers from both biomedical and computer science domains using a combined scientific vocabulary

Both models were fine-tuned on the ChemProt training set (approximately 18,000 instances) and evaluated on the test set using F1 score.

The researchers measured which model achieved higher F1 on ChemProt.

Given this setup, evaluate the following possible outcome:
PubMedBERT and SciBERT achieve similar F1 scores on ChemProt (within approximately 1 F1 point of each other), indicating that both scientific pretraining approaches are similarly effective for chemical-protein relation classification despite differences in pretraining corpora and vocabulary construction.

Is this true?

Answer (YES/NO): NO